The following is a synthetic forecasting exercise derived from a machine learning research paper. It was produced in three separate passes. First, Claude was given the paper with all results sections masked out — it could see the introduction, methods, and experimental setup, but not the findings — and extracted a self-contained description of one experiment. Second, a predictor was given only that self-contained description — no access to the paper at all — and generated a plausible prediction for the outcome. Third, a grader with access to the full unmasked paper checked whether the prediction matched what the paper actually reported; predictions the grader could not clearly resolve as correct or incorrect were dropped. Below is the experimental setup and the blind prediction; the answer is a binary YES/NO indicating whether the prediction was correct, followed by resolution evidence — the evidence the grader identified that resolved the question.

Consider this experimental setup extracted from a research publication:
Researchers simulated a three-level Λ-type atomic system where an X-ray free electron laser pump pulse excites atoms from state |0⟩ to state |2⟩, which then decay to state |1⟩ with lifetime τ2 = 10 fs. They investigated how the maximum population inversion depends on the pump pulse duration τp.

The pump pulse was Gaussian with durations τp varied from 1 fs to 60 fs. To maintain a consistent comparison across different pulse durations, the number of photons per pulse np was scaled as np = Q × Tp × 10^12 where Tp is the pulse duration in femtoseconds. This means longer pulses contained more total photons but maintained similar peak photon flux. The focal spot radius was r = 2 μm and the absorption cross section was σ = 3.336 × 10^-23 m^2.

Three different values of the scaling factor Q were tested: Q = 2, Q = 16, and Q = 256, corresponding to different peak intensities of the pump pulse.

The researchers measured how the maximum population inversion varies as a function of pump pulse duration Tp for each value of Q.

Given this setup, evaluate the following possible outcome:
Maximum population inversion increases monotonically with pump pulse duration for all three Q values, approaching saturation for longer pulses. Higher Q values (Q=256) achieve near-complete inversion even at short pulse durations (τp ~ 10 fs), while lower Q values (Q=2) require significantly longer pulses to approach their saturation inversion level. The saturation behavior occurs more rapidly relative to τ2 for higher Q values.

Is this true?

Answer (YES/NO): NO